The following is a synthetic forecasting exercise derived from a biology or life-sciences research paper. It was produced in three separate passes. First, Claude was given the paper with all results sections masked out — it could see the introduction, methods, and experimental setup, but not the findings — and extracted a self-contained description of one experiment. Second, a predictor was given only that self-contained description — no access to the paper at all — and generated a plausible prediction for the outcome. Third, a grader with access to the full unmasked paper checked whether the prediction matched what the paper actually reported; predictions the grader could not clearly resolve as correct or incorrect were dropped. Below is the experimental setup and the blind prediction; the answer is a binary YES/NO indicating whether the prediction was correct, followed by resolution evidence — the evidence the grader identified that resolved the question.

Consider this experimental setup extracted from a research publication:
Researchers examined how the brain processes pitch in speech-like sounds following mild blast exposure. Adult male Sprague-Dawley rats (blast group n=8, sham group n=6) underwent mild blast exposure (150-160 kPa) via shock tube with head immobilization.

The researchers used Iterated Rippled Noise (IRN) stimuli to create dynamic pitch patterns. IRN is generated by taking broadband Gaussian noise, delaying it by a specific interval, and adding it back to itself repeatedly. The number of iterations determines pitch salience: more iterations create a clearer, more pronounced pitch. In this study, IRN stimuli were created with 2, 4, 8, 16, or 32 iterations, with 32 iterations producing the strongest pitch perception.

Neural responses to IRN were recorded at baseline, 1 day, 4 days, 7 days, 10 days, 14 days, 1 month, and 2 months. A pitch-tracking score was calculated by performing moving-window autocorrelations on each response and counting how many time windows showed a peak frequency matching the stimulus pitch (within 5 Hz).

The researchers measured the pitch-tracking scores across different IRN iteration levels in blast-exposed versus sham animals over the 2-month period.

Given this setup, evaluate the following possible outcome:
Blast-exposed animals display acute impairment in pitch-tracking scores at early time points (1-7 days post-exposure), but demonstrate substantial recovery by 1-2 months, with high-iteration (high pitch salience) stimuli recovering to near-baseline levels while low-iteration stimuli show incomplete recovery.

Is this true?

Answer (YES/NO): NO